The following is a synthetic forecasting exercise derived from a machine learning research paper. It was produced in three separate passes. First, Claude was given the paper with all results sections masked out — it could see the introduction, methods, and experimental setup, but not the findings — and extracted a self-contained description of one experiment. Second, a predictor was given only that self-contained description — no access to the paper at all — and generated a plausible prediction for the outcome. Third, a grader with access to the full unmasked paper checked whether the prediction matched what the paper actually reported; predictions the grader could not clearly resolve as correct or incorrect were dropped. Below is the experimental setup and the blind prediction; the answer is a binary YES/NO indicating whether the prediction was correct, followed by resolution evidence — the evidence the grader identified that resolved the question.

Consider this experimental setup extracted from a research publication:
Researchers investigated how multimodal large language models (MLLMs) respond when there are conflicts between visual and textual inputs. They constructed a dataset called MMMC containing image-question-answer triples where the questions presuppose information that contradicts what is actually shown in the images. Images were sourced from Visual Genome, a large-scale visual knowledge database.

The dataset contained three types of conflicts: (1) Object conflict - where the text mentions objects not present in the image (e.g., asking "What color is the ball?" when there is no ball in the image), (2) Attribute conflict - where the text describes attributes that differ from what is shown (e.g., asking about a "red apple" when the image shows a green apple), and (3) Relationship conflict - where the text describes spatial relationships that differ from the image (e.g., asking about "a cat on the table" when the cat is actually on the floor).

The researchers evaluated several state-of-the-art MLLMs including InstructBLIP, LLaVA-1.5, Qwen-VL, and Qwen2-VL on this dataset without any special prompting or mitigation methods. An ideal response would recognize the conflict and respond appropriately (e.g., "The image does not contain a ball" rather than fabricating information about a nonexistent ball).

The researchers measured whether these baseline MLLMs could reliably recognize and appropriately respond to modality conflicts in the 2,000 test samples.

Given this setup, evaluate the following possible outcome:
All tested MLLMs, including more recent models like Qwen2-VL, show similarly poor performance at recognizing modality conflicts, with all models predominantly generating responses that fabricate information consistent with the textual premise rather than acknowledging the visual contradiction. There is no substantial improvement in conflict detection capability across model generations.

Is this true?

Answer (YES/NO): NO